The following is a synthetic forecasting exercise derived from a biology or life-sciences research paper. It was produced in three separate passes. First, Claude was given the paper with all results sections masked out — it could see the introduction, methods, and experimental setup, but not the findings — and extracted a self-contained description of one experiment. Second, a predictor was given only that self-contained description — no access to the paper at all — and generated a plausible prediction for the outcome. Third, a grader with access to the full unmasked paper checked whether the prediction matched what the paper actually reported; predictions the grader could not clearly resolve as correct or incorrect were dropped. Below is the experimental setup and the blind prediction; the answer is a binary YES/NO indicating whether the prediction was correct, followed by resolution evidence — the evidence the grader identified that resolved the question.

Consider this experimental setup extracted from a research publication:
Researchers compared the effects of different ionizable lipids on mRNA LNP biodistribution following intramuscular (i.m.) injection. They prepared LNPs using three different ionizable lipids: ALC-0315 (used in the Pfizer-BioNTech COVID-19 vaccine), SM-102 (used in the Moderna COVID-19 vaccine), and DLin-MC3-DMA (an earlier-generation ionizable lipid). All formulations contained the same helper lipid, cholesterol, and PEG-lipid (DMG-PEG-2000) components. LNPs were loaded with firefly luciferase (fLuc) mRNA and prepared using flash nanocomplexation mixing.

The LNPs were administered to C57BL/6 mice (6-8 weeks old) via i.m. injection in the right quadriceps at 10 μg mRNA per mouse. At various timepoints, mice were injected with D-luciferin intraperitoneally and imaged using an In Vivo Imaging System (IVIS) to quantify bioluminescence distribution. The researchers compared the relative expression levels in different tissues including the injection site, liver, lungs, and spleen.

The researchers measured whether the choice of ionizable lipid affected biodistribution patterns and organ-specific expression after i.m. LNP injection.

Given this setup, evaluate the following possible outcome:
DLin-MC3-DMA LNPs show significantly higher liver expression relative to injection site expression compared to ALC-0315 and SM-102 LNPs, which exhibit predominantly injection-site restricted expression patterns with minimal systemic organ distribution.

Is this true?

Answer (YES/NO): NO